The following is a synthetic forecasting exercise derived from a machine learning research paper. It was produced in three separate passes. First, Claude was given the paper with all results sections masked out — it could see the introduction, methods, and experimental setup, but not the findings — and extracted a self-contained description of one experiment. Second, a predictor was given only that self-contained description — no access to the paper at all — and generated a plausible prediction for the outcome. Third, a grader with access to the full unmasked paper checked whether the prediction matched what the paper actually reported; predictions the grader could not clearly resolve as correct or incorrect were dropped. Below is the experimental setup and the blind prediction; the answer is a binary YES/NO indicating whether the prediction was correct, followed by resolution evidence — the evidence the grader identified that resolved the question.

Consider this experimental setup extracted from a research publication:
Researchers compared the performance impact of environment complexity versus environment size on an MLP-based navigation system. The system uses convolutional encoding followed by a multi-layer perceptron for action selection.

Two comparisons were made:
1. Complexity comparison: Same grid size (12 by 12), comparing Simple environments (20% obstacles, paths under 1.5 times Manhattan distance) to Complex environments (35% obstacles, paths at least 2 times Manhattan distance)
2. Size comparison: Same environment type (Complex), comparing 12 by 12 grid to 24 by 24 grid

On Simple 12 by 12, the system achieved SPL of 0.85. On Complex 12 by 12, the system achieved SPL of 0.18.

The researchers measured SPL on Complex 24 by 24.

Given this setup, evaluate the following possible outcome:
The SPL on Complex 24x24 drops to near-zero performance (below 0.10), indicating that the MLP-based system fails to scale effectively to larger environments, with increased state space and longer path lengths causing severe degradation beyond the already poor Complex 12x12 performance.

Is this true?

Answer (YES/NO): YES